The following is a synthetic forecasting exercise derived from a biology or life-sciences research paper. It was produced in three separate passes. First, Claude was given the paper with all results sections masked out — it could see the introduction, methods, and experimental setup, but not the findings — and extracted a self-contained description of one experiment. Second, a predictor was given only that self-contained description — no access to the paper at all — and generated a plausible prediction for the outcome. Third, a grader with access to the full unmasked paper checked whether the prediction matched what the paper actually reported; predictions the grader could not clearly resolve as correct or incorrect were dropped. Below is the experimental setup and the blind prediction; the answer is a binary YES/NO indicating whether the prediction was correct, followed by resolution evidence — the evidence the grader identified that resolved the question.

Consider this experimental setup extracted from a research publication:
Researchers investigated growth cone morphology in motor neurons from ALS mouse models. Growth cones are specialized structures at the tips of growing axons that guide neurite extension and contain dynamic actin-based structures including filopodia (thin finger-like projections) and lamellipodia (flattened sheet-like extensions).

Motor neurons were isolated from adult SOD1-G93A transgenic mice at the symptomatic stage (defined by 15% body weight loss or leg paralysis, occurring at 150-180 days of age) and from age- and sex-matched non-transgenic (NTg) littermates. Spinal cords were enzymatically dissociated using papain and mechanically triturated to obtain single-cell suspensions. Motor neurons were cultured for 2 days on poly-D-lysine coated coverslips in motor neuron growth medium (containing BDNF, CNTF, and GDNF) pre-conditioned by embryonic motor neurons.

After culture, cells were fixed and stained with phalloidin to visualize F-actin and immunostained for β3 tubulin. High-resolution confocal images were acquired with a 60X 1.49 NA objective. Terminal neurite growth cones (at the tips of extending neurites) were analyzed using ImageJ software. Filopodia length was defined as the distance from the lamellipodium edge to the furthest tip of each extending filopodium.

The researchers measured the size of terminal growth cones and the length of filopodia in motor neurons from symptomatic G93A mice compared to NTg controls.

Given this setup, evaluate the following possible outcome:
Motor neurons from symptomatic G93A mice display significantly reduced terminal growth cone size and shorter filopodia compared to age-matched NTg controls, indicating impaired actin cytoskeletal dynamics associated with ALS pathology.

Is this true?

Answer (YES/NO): NO